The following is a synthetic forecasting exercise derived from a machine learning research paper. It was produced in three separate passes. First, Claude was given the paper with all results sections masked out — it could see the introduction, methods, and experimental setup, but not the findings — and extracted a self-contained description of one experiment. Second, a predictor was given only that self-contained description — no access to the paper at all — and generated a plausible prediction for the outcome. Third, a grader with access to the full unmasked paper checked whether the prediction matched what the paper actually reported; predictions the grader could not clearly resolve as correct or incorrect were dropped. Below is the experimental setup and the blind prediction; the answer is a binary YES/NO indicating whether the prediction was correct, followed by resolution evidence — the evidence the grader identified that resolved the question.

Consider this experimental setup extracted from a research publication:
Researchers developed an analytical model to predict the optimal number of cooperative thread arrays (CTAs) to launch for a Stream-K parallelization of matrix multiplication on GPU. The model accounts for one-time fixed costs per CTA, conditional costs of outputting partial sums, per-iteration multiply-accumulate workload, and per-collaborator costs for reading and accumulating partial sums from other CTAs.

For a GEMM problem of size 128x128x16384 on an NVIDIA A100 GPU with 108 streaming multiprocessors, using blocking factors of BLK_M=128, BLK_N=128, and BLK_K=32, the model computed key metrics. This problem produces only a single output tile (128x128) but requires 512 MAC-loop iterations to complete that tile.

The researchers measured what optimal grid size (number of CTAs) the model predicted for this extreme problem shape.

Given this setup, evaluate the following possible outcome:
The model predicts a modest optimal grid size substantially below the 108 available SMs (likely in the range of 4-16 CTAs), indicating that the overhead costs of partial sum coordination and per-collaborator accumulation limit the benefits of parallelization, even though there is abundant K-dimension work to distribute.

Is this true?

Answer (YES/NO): YES